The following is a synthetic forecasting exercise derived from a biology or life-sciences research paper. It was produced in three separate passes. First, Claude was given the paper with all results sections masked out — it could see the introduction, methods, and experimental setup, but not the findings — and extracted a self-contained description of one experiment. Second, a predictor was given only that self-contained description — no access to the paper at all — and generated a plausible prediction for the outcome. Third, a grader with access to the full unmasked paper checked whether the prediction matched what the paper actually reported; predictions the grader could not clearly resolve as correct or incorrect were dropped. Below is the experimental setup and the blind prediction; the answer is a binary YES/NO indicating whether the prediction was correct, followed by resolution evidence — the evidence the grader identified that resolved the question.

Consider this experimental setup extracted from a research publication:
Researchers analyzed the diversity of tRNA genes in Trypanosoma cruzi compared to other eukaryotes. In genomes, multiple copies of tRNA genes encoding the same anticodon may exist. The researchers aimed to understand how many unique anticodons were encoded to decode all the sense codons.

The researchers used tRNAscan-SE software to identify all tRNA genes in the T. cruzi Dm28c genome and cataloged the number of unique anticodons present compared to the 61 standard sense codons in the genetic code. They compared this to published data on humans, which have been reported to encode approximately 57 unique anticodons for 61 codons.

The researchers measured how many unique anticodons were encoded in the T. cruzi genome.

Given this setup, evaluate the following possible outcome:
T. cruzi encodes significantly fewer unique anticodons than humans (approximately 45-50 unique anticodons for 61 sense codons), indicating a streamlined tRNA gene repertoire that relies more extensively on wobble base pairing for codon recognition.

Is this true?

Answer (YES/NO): YES